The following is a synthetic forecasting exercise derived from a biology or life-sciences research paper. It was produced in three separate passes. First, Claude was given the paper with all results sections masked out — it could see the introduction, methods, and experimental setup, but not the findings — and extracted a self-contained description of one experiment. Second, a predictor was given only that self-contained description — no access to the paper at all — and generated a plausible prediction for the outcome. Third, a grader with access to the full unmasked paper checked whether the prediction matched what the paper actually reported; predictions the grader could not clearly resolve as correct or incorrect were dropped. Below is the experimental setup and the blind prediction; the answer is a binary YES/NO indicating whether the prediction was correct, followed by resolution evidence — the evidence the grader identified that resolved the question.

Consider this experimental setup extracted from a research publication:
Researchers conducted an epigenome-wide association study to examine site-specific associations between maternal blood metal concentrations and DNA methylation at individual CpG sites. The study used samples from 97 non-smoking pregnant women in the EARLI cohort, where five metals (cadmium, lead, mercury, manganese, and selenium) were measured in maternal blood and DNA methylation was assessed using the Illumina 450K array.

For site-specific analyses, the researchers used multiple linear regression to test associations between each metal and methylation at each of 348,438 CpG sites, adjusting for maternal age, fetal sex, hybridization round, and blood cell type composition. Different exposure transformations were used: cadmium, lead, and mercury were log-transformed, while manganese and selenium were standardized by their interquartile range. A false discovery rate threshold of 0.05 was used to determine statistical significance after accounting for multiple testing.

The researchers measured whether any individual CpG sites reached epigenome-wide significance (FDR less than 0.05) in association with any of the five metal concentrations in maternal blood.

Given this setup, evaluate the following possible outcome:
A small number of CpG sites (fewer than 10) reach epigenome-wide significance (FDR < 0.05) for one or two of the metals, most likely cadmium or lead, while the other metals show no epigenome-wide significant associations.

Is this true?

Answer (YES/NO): NO